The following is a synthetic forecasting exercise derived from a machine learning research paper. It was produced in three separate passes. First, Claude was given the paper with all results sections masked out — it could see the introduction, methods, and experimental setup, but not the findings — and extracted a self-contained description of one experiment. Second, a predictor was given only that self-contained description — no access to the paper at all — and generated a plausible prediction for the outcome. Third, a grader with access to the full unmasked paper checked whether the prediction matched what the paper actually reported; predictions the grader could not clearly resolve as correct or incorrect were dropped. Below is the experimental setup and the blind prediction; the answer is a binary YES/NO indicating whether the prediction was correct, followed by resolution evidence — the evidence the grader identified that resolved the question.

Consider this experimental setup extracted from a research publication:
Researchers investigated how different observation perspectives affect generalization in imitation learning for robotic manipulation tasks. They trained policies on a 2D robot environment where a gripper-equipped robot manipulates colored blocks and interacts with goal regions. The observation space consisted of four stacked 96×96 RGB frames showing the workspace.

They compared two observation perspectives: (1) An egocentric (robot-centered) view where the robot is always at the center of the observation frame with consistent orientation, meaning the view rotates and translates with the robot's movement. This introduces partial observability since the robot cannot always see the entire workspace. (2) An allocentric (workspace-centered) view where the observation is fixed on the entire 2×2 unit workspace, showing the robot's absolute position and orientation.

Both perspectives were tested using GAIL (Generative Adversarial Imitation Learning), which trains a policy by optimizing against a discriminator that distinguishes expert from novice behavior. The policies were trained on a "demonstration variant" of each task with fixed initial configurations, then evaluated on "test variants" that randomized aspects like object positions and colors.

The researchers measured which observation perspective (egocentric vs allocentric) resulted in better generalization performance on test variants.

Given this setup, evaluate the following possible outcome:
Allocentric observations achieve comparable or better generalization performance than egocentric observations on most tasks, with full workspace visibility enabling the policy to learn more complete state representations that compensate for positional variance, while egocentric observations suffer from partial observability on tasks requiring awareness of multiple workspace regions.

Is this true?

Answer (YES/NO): NO